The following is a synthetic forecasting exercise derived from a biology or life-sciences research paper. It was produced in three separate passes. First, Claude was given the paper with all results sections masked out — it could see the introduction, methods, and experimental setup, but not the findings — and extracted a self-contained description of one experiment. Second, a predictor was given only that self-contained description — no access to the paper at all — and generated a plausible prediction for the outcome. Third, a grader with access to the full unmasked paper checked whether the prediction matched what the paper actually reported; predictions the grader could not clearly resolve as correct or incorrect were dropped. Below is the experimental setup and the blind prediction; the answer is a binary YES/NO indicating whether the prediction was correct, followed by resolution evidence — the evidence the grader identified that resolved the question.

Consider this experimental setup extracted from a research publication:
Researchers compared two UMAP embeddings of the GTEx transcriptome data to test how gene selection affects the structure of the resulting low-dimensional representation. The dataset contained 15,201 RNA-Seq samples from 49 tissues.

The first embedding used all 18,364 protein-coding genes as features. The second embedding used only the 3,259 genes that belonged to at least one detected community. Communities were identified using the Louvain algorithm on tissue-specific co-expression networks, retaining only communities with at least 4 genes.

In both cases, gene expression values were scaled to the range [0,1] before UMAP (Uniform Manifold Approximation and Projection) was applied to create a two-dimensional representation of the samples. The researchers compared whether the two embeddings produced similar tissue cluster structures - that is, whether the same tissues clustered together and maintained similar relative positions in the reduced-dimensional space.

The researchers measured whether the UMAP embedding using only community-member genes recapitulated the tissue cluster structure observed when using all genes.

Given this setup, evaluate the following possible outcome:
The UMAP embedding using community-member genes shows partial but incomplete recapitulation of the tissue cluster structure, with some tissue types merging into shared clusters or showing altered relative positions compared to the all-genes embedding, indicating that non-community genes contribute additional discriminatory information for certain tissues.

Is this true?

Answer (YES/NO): NO